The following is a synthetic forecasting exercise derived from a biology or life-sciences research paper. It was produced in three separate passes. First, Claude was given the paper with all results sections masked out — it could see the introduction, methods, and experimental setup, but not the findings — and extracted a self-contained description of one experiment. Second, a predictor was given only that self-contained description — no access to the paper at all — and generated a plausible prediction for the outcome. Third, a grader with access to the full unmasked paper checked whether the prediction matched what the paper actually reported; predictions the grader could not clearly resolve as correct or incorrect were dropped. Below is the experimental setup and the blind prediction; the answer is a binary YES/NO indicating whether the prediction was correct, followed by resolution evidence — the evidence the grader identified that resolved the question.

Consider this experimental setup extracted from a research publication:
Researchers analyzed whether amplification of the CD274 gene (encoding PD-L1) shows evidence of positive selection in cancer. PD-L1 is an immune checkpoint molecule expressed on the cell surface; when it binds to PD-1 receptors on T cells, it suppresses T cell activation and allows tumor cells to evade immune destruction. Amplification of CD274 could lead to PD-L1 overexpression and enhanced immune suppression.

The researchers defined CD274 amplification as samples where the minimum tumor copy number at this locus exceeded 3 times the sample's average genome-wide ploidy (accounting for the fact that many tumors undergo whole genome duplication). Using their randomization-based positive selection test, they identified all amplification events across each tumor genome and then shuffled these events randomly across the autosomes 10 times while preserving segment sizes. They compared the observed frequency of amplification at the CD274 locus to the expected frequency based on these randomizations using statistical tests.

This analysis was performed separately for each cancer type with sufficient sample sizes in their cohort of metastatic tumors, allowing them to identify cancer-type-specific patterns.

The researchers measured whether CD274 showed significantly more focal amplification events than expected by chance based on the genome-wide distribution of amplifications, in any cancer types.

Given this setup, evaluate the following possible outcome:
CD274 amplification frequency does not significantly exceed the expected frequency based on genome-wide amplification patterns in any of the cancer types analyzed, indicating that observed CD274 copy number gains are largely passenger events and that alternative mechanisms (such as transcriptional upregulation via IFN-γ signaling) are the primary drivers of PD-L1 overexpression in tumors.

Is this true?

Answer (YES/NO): YES